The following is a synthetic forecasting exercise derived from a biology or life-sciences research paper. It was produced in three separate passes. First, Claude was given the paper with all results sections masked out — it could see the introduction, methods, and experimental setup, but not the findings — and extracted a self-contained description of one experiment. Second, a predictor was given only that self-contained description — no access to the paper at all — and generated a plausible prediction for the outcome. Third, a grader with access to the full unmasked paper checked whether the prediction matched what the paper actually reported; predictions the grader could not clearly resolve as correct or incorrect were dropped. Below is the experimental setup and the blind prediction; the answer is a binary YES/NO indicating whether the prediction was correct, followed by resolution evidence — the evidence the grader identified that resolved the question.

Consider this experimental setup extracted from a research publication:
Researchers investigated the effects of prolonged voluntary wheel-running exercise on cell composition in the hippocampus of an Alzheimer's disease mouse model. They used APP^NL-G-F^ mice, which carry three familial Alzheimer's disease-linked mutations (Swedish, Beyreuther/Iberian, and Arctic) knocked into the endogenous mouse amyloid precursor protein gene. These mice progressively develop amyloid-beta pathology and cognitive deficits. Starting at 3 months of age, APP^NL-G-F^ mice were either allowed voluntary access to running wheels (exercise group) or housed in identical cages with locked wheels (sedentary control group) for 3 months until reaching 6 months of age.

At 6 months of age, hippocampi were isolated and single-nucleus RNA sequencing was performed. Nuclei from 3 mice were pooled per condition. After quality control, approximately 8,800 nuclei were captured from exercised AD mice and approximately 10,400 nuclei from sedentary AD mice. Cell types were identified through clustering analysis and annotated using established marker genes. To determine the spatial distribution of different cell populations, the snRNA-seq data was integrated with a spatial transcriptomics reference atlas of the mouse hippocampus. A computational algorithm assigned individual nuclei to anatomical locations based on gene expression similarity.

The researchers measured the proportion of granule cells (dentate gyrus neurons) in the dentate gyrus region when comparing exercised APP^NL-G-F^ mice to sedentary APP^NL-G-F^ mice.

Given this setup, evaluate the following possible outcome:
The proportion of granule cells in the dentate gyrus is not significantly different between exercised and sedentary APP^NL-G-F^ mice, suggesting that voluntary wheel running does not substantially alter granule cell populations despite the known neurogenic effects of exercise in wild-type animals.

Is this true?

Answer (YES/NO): NO